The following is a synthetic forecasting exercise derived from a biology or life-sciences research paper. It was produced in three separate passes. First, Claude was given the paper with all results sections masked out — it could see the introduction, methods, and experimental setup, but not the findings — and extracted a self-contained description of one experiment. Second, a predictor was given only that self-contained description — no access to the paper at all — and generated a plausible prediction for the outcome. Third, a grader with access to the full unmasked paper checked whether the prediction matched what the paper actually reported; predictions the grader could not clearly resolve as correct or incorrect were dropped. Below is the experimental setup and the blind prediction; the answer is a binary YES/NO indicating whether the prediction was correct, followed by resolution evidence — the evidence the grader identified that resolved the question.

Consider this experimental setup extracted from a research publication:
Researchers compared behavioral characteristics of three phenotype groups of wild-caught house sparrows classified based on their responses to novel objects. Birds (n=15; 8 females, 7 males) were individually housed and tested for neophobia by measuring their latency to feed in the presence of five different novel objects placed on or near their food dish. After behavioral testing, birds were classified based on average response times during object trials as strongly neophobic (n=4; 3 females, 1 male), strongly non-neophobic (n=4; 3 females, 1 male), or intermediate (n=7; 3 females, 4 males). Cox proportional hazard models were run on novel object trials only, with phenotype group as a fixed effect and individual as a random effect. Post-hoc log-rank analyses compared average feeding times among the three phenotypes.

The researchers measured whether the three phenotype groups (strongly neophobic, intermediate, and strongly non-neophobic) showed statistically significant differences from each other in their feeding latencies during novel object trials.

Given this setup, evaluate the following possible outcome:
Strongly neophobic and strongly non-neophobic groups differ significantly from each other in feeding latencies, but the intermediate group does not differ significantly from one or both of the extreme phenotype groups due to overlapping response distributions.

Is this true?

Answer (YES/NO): YES